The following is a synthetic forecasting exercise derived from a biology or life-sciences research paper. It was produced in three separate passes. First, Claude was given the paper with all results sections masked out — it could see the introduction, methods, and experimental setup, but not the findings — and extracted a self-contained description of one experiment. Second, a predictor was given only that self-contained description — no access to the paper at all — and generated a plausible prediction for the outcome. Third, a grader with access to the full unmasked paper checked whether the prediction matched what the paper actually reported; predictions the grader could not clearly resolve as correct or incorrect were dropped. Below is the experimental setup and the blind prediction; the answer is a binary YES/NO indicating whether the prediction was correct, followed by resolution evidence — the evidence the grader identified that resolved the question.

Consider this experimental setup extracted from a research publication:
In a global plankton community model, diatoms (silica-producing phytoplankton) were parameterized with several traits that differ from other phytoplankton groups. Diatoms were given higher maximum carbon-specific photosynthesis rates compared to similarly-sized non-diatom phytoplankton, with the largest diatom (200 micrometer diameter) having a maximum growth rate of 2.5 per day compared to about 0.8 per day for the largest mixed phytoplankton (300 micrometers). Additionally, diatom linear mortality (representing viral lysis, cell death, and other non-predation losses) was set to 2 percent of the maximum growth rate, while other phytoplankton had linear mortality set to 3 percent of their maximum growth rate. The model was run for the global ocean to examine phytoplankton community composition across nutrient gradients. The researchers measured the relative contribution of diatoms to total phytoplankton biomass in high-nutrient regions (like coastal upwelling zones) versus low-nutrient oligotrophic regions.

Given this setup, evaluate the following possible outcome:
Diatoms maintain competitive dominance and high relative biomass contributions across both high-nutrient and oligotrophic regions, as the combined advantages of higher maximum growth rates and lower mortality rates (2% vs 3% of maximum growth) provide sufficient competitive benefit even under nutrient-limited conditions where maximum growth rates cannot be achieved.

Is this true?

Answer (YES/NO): NO